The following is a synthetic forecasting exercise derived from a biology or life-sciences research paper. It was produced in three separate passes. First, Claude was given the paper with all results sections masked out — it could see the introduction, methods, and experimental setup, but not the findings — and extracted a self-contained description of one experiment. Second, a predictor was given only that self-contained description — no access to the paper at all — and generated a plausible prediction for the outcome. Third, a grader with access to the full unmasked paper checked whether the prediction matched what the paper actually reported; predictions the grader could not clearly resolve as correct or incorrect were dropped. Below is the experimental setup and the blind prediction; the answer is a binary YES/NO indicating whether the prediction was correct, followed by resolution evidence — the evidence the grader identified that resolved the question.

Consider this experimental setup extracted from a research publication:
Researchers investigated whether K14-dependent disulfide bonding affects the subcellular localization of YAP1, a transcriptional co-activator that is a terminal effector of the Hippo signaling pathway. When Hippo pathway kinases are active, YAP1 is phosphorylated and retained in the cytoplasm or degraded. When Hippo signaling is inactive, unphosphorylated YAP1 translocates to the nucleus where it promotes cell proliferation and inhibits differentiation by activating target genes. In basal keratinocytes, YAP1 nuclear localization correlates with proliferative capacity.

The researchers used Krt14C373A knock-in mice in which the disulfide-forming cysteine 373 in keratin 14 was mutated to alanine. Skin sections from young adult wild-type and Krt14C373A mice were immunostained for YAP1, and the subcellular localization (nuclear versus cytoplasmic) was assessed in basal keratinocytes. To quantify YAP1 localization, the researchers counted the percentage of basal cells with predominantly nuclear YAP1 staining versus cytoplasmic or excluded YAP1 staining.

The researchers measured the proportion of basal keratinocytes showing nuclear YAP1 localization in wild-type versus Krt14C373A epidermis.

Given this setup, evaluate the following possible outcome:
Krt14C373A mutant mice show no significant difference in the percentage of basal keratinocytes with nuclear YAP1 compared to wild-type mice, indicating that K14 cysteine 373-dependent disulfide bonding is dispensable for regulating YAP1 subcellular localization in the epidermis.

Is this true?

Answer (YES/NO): NO